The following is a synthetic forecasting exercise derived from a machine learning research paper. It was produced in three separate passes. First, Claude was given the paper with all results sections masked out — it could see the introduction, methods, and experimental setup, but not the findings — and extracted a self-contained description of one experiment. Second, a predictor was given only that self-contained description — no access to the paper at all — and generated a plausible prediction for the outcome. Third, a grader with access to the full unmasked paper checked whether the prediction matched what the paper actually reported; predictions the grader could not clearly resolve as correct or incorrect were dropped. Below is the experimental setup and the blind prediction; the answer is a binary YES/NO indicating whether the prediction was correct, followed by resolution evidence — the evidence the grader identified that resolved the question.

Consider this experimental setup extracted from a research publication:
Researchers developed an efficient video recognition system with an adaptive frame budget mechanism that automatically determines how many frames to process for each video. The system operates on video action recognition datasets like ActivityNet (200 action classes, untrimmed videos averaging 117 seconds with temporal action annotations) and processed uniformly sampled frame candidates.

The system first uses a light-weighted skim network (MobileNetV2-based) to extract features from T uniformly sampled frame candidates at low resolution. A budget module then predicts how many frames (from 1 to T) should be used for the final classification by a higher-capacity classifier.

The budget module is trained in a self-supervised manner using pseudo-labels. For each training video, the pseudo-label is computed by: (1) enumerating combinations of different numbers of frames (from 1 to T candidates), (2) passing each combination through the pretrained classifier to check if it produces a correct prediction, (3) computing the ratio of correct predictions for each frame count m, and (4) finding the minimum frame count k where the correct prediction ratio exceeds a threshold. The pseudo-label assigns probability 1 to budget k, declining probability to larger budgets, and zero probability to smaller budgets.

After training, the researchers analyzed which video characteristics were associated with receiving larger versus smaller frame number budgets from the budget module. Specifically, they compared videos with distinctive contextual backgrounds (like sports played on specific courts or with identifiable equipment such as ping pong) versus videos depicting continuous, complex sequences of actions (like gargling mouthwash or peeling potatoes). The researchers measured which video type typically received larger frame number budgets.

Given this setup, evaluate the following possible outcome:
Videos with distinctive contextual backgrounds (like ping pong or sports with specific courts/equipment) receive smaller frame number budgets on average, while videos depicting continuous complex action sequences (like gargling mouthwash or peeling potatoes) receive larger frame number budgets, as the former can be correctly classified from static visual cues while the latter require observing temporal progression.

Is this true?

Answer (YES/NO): YES